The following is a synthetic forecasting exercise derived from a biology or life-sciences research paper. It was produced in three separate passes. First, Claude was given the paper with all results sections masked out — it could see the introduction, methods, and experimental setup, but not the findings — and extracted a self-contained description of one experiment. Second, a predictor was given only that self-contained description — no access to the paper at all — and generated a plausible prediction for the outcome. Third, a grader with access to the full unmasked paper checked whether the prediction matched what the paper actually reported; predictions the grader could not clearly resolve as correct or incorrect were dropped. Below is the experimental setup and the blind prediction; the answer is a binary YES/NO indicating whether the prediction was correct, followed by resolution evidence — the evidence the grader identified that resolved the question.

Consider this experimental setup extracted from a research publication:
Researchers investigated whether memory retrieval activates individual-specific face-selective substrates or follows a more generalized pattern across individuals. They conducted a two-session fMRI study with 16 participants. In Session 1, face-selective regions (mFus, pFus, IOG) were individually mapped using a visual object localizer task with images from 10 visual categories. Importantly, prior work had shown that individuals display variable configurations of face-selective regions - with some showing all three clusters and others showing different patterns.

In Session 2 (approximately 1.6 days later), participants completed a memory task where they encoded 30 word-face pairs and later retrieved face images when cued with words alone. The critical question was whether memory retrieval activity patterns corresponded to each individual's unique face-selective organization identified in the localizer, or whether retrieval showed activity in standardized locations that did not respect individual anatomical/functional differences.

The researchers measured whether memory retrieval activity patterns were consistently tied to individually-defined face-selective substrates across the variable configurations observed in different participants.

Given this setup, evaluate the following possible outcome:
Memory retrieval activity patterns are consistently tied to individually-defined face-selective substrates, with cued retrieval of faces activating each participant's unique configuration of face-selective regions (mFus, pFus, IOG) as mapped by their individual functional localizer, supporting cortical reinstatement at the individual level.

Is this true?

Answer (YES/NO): YES